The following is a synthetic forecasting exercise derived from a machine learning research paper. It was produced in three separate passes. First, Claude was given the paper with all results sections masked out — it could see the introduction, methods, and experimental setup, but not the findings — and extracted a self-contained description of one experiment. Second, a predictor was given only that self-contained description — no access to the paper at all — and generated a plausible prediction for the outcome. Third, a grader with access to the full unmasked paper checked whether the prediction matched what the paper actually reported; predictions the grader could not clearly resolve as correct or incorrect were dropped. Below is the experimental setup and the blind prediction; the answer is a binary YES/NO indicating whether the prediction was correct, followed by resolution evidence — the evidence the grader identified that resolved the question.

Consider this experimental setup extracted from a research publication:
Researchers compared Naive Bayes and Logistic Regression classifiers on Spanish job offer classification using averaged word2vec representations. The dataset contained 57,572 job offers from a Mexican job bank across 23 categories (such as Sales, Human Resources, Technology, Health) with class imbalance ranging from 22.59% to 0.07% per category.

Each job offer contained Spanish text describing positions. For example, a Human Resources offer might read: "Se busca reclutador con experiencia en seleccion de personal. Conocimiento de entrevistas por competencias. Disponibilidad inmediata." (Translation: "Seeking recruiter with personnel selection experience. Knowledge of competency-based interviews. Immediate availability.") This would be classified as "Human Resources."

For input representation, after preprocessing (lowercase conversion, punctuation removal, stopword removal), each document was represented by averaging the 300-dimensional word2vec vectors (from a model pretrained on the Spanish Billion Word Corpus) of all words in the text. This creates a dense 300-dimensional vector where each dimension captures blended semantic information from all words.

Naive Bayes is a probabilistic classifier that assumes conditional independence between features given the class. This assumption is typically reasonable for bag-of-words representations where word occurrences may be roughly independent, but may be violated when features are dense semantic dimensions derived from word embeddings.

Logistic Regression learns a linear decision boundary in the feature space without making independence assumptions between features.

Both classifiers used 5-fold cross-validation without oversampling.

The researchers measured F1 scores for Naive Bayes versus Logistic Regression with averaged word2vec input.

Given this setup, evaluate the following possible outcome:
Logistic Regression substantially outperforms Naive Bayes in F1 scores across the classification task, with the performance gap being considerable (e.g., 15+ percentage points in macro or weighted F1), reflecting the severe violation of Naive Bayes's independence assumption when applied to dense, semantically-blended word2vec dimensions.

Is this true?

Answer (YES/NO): YES